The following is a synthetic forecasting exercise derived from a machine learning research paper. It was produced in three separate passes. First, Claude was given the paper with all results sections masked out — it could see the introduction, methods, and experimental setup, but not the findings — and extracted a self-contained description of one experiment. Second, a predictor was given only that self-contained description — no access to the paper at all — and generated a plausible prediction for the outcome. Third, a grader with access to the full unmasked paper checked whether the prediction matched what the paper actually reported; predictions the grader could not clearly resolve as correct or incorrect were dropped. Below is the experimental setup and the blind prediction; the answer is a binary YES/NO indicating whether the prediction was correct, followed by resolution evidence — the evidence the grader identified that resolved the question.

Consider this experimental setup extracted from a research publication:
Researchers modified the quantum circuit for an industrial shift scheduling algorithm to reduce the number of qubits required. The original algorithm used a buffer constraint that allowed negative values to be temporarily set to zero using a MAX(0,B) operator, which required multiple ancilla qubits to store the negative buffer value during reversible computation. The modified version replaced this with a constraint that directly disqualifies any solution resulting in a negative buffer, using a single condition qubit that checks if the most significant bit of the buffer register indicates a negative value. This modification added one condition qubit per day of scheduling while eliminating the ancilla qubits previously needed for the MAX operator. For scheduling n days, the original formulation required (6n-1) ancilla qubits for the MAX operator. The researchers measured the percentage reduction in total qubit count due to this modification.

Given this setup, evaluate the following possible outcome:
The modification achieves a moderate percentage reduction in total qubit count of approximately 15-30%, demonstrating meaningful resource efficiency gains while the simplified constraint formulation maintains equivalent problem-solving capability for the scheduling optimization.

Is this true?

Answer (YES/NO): NO